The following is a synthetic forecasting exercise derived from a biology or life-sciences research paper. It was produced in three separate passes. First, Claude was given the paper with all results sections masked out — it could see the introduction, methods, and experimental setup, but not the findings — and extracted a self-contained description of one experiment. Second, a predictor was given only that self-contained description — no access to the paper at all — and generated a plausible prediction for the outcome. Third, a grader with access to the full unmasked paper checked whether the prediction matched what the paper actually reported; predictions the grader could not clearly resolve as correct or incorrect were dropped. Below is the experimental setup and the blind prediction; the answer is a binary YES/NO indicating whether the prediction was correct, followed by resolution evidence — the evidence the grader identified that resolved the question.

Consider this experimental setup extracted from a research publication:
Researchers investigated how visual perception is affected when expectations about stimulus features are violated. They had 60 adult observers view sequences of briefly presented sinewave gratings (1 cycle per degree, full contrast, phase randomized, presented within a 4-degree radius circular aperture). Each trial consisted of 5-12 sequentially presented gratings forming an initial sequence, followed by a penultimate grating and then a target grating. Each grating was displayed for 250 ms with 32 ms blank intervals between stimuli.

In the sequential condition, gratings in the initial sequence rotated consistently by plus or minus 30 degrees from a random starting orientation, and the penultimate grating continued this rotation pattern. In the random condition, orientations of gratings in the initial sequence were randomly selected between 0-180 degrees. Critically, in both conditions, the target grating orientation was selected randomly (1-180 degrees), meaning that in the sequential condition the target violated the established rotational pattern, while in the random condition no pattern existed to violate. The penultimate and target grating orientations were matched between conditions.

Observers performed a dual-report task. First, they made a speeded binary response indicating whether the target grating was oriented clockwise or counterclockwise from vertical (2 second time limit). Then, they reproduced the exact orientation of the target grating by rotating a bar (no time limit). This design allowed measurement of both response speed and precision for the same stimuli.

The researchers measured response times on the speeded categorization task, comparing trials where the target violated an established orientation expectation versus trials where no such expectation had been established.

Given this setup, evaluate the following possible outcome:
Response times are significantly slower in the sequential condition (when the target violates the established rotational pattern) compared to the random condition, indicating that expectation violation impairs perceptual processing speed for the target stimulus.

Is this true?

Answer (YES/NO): NO